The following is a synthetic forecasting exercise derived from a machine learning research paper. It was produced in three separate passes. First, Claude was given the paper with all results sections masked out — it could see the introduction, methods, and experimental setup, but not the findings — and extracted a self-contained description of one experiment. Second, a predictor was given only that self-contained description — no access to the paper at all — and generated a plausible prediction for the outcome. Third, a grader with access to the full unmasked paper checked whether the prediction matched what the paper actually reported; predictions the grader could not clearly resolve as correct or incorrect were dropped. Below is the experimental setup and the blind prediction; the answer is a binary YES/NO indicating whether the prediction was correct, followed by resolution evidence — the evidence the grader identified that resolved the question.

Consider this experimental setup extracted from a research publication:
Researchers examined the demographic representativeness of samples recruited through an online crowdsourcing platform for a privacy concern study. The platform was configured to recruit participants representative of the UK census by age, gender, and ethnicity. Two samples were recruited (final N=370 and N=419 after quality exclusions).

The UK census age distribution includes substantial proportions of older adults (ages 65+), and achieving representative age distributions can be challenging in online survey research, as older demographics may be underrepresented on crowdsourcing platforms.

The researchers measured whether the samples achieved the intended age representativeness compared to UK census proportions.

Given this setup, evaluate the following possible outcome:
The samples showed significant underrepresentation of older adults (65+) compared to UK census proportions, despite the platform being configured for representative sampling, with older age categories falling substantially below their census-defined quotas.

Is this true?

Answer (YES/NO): YES